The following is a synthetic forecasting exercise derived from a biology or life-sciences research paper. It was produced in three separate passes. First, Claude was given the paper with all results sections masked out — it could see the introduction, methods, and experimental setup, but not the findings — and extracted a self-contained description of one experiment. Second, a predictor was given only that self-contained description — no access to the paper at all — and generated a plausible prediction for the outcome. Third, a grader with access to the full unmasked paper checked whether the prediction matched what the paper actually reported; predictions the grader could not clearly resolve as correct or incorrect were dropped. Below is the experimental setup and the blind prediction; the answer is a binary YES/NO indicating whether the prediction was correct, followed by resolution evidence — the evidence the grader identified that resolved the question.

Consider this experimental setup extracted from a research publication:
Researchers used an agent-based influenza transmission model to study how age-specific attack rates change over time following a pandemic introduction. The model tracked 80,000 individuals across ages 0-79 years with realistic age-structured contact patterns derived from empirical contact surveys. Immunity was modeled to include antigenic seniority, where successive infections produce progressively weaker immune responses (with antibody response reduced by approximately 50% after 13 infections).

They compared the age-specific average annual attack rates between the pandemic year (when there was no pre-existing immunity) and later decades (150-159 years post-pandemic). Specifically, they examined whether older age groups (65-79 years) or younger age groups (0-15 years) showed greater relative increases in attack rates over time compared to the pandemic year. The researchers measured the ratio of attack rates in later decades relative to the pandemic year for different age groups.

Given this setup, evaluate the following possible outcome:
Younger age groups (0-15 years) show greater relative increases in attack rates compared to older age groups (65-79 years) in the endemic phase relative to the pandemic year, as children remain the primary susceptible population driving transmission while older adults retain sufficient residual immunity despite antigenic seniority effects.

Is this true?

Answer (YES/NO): NO